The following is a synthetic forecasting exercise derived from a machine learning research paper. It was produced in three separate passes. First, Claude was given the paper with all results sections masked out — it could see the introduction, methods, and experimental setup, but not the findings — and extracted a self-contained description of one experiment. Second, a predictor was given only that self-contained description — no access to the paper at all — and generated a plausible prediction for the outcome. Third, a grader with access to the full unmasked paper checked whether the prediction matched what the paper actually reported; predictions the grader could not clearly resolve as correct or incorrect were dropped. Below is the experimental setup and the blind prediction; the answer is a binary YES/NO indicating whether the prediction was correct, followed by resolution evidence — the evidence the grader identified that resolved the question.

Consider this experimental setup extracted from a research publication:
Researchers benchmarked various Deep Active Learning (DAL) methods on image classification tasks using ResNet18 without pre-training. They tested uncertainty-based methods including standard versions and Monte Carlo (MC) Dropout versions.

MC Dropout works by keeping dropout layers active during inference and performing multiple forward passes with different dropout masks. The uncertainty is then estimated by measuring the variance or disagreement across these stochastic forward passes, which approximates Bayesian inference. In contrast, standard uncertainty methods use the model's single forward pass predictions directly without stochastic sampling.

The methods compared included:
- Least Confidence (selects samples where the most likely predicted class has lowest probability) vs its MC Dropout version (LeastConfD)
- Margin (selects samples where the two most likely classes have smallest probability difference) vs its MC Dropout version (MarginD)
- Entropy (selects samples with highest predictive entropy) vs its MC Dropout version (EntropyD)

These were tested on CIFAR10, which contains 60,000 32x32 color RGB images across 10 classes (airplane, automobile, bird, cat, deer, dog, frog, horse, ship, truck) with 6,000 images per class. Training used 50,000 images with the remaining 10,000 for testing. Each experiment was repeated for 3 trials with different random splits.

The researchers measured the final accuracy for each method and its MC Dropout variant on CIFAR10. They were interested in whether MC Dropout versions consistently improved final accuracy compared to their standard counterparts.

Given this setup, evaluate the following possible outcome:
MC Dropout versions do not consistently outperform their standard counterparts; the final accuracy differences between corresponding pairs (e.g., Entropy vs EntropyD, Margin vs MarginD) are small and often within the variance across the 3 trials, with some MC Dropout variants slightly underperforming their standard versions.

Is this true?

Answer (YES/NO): NO